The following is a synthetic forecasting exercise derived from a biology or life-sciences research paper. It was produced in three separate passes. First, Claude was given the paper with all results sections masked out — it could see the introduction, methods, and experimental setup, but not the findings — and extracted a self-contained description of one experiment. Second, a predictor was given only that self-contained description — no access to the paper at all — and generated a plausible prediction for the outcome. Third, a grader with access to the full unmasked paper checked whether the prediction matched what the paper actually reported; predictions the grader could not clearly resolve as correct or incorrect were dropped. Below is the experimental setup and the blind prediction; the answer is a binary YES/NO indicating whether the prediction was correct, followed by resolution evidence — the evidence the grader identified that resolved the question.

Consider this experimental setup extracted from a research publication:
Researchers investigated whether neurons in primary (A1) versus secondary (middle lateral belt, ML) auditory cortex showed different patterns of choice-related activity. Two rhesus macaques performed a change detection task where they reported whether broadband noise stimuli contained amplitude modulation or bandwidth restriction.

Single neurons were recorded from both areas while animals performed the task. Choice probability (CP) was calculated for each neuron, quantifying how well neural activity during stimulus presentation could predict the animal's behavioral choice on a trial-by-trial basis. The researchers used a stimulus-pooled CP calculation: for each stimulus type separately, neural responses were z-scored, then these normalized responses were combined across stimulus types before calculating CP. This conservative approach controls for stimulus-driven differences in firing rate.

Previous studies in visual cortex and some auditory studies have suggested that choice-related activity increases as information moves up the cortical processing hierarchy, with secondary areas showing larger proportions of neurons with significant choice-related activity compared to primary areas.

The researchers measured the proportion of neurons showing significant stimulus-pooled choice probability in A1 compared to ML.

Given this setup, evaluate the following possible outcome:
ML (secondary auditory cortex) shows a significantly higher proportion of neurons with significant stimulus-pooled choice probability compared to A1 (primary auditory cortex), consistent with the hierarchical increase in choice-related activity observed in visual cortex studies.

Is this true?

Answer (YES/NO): NO